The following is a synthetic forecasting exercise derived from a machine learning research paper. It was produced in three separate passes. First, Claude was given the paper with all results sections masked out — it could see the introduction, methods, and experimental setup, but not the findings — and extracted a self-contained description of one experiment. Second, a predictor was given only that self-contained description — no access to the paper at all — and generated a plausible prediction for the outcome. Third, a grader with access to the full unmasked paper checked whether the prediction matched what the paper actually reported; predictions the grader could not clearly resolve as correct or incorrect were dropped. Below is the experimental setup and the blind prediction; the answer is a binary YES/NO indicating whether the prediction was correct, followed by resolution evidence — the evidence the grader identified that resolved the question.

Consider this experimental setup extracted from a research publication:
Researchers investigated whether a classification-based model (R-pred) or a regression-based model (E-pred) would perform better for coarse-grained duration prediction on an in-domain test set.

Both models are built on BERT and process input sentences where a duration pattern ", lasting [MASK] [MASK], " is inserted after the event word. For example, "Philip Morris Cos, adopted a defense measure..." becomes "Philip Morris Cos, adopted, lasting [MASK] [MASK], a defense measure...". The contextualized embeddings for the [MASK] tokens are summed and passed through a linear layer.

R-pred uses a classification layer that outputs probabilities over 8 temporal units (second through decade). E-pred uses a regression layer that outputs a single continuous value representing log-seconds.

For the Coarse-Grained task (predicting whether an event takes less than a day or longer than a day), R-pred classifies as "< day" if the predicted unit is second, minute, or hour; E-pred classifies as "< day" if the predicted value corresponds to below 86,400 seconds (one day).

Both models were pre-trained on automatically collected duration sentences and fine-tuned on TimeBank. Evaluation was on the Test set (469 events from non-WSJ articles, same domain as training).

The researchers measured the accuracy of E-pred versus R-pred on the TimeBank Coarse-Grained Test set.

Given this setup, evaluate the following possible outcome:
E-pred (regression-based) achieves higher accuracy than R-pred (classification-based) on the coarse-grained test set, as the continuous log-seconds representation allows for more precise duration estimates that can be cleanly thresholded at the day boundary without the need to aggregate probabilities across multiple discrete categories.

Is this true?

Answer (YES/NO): YES